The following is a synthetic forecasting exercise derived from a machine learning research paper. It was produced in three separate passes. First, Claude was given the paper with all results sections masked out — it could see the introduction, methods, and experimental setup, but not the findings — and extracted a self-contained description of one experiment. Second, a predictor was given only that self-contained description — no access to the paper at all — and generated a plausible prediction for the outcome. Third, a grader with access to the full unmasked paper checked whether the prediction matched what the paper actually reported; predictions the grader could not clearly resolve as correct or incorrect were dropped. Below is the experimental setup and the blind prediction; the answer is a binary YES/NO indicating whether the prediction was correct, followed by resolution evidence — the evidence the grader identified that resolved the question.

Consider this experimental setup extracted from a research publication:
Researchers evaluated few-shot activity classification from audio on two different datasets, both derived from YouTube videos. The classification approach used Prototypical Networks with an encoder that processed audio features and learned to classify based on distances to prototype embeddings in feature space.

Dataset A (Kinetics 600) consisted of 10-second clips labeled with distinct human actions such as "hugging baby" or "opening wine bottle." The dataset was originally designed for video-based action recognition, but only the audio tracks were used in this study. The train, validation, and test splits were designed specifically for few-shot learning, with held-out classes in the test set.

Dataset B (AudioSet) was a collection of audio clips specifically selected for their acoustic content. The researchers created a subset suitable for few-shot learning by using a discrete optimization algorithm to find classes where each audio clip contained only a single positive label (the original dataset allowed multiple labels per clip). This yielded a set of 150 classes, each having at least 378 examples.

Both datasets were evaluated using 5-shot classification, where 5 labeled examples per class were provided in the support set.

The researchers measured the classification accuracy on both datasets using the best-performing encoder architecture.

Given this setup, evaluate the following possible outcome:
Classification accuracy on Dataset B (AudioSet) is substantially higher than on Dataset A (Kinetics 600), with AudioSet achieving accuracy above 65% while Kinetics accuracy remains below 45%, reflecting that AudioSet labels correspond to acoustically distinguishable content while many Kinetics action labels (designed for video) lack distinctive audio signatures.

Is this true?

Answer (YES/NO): NO